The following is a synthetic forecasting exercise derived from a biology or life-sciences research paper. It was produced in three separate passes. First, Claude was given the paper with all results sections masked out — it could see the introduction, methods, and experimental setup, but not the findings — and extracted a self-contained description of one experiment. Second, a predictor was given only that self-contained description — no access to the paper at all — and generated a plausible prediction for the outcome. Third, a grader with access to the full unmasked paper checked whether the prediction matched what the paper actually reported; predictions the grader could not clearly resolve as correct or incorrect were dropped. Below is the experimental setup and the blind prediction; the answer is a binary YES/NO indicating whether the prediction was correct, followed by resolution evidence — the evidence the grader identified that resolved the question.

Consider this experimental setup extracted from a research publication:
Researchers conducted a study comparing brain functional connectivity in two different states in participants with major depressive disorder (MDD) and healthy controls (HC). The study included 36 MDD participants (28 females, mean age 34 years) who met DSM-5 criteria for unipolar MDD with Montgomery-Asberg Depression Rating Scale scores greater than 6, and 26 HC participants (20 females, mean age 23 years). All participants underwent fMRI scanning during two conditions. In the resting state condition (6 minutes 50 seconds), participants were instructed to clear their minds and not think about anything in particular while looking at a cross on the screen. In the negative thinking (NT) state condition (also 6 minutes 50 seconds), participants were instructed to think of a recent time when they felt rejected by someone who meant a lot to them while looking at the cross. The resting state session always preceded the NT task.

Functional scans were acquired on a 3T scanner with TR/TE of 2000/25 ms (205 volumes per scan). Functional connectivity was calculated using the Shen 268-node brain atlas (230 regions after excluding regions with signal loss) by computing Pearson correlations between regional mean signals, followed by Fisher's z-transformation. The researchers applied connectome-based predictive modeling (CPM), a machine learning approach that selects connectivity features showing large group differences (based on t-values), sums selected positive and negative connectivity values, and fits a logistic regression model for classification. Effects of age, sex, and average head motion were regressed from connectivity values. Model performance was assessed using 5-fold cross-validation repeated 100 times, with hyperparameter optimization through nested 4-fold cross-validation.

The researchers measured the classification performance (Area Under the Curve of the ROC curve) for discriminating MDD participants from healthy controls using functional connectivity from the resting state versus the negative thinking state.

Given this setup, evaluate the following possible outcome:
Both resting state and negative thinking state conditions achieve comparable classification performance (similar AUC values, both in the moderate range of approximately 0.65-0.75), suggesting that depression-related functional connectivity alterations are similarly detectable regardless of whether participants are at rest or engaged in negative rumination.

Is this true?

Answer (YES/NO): NO